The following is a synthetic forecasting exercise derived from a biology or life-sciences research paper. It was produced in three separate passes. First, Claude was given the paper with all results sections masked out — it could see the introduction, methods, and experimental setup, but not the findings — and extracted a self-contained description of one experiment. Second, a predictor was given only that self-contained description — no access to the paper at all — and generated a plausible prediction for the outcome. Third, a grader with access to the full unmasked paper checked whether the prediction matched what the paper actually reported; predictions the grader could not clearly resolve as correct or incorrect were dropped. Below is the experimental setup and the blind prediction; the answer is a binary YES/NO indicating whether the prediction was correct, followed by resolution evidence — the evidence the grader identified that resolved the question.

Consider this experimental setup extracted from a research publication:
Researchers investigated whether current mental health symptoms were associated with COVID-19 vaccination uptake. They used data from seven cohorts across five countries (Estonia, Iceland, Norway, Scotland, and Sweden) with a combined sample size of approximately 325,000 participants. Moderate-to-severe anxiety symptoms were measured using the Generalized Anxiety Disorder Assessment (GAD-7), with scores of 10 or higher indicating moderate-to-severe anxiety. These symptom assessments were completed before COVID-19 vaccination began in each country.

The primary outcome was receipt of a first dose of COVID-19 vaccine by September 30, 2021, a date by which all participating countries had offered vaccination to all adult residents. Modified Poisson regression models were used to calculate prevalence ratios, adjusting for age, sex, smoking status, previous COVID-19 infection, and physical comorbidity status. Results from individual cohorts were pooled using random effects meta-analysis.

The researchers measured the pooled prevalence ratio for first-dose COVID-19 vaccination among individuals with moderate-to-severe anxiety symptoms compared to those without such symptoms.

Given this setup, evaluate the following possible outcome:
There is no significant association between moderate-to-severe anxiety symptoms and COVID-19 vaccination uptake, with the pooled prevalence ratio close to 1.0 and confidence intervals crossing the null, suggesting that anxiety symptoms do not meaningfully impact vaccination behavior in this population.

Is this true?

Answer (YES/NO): YES